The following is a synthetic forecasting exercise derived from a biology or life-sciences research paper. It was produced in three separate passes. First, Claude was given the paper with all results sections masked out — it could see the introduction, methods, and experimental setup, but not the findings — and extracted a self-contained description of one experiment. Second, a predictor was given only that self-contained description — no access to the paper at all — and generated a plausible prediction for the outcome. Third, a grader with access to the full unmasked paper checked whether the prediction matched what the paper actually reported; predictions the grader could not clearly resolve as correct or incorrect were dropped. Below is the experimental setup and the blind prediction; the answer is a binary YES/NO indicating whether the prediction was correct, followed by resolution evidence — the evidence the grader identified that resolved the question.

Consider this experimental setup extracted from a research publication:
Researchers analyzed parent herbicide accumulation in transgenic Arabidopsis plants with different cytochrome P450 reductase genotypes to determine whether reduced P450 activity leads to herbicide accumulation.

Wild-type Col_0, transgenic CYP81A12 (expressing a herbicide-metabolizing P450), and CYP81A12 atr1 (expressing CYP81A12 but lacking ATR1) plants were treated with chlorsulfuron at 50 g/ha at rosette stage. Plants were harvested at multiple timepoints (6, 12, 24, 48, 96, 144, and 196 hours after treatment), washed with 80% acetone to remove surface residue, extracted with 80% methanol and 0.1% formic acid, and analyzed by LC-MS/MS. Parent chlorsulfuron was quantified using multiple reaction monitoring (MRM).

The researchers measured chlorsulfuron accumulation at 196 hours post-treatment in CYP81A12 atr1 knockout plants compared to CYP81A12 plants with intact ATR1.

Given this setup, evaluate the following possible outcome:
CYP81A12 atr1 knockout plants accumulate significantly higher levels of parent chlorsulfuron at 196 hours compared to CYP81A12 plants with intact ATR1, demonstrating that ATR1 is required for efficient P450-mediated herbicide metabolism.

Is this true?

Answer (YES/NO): YES